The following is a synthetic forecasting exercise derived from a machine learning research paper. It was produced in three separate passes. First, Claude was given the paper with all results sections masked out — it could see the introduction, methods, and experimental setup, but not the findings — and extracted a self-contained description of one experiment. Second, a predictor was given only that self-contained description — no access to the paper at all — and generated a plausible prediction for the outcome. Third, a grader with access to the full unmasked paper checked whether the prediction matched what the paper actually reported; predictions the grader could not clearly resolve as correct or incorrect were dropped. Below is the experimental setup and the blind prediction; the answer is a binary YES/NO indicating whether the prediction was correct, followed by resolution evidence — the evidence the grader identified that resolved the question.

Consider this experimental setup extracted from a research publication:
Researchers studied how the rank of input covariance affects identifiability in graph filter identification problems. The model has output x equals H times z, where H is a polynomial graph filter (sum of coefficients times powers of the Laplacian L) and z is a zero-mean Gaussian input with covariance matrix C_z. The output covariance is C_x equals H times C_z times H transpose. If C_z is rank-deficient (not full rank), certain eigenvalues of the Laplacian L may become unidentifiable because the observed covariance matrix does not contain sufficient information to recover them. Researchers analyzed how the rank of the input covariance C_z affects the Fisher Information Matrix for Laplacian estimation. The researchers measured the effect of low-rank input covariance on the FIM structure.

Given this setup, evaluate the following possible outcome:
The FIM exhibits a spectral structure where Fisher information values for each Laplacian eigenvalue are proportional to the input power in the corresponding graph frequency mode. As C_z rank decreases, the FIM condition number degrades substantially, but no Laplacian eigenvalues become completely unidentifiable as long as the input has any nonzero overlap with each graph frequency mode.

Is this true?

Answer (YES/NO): NO